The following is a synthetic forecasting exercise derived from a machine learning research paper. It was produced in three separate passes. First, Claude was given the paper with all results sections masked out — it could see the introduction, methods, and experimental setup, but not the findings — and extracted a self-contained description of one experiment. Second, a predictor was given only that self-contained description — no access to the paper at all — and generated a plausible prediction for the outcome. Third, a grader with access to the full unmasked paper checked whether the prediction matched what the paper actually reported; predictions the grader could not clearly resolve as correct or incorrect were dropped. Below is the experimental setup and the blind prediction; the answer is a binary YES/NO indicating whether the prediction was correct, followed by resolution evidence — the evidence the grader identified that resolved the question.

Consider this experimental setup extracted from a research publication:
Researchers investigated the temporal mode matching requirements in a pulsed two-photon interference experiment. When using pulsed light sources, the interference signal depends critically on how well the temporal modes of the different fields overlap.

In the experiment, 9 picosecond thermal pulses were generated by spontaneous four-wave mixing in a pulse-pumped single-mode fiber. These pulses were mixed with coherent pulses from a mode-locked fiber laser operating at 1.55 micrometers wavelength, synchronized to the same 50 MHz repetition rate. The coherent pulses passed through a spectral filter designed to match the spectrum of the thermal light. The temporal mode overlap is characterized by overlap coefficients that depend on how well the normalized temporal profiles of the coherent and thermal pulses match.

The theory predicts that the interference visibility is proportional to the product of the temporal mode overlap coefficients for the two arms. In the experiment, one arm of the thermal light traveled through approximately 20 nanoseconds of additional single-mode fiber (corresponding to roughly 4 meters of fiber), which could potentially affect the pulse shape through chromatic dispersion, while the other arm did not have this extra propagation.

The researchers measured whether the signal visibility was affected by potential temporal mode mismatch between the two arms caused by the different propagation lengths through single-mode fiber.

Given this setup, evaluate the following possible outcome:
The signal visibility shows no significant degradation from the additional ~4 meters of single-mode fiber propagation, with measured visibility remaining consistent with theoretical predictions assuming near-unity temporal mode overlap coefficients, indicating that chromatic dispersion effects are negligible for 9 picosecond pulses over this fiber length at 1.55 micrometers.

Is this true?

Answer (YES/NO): NO